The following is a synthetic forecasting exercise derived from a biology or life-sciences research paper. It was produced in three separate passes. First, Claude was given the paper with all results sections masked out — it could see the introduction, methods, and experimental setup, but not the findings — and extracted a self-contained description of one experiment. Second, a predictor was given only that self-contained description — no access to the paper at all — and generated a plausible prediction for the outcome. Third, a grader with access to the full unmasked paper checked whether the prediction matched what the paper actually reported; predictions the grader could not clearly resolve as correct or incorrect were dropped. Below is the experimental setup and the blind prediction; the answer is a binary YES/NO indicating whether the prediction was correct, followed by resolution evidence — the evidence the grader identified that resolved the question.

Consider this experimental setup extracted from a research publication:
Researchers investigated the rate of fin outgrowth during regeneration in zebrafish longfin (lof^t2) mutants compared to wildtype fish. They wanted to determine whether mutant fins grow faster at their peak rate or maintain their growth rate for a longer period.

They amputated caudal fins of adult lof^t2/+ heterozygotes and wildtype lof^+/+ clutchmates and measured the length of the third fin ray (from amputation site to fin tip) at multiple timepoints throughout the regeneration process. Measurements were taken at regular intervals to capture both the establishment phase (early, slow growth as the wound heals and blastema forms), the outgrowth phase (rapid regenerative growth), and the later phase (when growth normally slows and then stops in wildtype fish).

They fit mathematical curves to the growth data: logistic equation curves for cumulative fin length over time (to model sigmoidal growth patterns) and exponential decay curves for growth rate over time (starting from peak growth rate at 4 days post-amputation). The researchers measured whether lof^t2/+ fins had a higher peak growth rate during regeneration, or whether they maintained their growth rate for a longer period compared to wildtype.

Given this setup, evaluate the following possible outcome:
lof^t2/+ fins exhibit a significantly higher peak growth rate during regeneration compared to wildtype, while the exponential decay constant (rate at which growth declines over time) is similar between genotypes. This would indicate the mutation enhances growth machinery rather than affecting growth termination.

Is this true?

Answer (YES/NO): NO